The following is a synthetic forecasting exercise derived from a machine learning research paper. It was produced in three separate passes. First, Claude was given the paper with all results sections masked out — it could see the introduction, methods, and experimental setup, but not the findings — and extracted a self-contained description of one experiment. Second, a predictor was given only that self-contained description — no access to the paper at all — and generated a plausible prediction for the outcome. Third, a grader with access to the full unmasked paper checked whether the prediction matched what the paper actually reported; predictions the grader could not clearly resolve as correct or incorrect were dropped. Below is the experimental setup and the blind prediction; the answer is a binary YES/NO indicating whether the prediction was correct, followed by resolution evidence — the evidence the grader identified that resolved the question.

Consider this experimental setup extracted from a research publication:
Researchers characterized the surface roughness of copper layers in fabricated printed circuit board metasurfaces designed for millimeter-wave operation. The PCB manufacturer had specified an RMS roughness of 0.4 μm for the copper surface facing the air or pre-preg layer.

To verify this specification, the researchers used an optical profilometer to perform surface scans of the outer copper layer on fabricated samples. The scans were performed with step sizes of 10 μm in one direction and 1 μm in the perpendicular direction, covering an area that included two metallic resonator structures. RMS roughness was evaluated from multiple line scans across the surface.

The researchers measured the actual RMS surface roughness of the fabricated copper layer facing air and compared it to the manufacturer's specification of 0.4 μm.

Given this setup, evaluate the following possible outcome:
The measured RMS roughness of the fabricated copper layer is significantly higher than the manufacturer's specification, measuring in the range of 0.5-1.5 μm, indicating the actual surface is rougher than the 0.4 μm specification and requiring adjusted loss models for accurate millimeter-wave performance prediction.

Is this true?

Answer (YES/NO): YES